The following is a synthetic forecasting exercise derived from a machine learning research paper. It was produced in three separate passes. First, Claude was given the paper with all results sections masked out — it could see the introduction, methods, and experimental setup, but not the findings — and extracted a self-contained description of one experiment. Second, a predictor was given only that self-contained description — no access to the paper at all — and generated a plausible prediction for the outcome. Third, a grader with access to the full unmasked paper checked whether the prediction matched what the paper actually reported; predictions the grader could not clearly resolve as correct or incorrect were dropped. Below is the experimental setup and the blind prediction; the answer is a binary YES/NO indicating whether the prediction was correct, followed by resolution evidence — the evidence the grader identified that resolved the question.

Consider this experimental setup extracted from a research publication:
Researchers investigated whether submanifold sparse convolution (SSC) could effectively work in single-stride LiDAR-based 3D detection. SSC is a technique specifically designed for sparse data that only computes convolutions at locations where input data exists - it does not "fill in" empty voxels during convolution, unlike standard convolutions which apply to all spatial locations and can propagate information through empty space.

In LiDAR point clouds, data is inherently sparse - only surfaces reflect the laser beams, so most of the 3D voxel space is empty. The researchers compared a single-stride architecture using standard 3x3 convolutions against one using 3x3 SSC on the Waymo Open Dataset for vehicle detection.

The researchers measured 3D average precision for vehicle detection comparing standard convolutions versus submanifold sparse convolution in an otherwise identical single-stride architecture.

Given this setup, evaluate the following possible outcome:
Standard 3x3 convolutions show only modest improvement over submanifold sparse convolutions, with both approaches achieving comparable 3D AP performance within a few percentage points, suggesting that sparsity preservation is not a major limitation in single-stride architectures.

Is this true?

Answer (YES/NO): NO